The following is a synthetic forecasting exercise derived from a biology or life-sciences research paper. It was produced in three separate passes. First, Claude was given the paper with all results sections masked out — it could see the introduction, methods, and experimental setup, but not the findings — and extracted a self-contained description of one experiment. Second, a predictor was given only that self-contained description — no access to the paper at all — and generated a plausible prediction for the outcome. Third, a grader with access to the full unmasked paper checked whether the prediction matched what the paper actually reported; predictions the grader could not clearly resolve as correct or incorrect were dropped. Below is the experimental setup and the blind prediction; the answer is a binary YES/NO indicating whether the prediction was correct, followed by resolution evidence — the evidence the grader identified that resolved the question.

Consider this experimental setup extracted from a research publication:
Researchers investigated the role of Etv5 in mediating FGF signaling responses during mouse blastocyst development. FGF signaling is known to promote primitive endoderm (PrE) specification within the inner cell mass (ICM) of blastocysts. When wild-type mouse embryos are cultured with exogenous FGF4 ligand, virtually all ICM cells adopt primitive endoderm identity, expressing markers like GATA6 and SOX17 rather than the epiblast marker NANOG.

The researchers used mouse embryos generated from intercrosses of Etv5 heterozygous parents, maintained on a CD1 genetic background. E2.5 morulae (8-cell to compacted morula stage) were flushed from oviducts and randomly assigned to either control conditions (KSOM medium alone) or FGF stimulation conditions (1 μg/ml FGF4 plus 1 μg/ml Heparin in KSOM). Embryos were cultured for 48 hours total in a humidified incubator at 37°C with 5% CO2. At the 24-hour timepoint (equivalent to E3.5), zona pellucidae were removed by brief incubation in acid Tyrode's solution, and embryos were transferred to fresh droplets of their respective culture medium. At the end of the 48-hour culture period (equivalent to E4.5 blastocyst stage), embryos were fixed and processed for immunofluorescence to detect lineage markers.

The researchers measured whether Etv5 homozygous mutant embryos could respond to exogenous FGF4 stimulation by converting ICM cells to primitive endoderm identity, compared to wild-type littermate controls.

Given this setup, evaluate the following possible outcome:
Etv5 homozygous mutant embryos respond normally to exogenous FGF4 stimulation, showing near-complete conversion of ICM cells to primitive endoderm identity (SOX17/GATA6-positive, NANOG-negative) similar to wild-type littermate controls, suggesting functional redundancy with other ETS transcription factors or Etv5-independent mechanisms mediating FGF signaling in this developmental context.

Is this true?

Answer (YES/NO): YES